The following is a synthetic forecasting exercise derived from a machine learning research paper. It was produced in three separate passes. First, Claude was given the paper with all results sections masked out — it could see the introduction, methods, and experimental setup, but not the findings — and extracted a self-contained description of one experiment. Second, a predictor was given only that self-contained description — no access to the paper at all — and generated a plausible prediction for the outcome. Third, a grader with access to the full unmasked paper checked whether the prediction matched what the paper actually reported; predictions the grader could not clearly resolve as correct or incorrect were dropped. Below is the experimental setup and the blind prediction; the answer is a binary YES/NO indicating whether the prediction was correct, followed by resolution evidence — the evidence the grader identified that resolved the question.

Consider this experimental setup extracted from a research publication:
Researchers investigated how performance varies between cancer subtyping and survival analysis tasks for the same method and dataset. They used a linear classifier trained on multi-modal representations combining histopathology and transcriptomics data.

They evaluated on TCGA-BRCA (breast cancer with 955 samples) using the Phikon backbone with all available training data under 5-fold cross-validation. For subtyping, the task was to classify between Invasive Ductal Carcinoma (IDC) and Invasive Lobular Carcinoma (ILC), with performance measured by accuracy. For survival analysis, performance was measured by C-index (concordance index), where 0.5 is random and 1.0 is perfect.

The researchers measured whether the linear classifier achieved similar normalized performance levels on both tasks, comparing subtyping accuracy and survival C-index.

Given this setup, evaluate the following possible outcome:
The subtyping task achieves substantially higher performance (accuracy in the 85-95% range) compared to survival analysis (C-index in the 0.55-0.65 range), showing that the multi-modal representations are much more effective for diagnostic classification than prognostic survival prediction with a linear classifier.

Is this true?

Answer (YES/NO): NO